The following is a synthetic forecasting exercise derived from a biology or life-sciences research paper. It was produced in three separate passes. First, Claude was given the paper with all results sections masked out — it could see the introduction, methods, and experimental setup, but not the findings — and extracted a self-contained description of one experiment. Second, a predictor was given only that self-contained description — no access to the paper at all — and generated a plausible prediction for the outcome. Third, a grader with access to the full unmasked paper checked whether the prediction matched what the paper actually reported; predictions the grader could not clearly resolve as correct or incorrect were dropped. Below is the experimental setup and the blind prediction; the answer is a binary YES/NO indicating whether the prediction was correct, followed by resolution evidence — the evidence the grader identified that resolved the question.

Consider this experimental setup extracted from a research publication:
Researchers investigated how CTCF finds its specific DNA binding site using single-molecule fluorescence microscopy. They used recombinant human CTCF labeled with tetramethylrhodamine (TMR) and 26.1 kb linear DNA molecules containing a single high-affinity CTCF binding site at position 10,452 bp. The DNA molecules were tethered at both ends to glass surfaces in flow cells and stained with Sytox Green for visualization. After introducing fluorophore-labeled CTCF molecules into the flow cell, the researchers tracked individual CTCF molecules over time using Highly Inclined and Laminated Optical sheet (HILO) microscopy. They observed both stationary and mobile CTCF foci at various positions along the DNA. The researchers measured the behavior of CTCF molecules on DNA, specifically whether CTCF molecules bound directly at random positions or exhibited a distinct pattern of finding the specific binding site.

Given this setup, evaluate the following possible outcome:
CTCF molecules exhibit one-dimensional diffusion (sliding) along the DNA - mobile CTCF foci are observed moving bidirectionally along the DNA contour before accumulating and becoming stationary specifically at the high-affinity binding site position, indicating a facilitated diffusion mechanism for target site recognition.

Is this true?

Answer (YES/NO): YES